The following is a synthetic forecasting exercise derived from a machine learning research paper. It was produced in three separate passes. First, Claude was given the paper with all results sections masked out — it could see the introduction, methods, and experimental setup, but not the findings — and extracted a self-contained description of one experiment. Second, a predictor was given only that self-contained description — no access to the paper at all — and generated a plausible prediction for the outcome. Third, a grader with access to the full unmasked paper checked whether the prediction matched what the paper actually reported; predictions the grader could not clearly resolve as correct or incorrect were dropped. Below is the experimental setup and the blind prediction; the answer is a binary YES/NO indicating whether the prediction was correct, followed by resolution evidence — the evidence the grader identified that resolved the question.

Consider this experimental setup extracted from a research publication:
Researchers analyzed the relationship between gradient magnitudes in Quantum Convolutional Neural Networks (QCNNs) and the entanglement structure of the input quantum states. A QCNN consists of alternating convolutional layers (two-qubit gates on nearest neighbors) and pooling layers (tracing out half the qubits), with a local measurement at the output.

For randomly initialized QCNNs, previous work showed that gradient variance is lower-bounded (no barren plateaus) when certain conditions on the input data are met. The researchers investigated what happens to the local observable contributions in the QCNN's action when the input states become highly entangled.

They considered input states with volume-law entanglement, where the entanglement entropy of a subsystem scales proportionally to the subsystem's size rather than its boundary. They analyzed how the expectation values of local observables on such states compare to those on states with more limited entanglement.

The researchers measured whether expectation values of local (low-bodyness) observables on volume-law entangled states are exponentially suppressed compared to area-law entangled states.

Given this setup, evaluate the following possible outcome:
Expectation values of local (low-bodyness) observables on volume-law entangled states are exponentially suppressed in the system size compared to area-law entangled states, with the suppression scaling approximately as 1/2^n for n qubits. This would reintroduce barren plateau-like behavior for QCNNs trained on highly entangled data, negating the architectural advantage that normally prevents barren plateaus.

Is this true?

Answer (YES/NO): NO